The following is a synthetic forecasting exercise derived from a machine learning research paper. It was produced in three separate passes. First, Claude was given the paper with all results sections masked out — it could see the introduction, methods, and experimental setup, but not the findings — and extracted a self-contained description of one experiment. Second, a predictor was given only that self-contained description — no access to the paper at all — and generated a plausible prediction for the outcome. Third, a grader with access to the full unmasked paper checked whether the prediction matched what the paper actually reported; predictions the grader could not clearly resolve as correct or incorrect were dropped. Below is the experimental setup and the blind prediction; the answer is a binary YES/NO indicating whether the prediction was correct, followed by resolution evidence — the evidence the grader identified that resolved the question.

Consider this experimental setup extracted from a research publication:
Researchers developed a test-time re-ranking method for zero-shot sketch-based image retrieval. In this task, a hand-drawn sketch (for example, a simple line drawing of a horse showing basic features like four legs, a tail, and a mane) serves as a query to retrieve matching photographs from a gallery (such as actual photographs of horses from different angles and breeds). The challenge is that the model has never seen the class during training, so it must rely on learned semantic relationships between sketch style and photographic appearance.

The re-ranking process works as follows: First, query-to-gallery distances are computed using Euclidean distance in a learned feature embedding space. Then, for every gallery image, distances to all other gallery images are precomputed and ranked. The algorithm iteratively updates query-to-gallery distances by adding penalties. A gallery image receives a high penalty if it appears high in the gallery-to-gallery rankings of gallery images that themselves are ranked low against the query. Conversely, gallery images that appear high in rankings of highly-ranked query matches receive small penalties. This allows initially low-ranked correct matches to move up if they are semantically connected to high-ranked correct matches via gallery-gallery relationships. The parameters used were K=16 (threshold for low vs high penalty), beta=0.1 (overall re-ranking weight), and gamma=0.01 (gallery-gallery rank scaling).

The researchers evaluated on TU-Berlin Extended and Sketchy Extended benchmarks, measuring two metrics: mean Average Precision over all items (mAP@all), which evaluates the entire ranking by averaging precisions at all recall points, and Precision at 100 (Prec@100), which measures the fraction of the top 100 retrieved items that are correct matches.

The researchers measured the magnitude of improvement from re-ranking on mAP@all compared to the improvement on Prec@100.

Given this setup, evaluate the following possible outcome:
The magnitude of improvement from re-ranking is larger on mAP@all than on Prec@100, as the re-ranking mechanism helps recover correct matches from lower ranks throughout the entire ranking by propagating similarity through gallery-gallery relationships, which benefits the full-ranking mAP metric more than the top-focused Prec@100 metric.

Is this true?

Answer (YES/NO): YES